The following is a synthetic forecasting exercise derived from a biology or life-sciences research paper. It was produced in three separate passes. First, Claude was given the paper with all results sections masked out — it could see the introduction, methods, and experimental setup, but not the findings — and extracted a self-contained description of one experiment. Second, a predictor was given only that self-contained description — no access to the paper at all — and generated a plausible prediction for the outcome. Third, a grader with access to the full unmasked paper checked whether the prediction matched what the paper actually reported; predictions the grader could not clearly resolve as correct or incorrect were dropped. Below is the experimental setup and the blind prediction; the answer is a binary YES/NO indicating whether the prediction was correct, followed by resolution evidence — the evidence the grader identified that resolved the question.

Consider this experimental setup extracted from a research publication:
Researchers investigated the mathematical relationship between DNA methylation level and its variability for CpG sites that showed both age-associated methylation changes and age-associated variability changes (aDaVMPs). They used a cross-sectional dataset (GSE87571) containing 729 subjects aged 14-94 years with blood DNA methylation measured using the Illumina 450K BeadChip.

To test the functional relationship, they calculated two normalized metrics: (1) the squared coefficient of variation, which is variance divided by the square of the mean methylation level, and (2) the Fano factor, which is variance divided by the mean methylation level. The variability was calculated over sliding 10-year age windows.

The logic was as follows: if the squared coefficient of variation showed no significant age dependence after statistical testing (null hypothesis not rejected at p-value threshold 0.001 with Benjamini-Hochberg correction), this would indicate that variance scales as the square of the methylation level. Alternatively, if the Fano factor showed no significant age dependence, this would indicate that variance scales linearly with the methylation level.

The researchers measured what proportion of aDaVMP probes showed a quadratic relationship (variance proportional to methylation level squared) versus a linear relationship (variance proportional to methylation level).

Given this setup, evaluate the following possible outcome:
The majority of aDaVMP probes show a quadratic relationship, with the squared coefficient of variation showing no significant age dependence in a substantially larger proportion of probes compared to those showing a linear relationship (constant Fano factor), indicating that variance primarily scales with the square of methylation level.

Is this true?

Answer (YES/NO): YES